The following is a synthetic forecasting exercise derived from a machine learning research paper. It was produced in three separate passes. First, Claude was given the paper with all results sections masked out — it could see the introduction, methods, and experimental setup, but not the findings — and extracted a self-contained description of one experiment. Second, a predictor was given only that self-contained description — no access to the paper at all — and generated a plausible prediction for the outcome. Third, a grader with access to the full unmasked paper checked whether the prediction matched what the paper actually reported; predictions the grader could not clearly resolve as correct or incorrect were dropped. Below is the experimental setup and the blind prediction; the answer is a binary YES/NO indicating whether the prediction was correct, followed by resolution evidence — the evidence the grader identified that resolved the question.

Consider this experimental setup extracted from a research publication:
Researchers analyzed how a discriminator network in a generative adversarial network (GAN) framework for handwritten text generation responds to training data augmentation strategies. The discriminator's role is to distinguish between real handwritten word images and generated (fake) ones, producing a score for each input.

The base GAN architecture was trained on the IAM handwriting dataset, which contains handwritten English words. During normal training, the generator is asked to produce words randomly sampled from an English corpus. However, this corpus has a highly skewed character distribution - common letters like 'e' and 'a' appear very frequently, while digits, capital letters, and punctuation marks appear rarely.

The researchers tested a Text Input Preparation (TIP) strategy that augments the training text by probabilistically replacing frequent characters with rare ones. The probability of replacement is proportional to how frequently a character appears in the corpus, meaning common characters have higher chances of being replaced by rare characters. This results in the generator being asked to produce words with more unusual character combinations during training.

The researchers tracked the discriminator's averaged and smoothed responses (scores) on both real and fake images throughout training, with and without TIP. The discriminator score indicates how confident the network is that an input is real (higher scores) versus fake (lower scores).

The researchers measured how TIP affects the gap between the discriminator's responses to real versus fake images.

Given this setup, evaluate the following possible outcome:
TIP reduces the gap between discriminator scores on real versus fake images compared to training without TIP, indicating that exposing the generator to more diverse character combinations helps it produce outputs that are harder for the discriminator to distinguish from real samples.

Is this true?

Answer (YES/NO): NO